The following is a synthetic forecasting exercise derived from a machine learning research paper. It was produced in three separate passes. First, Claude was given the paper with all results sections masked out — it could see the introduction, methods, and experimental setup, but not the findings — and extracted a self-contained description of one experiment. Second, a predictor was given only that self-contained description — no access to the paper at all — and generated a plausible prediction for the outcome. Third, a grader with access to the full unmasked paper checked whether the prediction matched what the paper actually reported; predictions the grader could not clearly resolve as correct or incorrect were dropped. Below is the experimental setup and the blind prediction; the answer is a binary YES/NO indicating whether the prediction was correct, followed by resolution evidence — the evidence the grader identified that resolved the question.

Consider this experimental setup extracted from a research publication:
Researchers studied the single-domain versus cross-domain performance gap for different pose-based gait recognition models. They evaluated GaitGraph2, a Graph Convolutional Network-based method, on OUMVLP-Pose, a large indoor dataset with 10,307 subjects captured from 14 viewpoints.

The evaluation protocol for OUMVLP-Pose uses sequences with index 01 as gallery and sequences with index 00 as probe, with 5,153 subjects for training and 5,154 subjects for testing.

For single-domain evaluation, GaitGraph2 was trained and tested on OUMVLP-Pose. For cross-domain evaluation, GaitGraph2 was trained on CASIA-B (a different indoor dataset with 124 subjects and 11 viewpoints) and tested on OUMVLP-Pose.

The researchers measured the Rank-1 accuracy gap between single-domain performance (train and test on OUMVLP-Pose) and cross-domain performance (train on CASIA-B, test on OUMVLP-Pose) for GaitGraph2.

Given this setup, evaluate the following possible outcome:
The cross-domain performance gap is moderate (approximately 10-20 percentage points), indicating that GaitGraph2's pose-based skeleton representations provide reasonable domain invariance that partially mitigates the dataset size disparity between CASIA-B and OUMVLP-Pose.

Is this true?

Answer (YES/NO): NO